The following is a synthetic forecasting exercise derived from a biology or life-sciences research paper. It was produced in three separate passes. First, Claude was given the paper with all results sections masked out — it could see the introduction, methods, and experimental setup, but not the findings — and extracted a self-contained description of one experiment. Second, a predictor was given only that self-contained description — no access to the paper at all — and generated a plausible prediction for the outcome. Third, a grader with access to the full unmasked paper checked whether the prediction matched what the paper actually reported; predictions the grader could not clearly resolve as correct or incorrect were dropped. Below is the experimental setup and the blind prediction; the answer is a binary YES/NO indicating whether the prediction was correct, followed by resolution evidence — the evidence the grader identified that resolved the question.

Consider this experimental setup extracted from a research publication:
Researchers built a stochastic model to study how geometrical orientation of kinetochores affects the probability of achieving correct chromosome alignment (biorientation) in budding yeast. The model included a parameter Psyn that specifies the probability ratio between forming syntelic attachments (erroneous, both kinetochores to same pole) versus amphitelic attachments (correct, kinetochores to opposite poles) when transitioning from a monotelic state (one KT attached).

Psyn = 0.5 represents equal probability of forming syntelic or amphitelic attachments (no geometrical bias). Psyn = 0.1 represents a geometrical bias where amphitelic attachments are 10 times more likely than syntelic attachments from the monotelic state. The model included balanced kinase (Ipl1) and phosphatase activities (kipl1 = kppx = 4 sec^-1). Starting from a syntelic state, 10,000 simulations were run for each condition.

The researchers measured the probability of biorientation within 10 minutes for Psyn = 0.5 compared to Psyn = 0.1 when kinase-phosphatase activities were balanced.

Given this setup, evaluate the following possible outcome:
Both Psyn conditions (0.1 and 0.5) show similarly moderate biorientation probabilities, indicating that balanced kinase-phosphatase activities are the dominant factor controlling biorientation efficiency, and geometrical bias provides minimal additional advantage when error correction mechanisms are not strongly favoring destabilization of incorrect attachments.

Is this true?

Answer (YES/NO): NO